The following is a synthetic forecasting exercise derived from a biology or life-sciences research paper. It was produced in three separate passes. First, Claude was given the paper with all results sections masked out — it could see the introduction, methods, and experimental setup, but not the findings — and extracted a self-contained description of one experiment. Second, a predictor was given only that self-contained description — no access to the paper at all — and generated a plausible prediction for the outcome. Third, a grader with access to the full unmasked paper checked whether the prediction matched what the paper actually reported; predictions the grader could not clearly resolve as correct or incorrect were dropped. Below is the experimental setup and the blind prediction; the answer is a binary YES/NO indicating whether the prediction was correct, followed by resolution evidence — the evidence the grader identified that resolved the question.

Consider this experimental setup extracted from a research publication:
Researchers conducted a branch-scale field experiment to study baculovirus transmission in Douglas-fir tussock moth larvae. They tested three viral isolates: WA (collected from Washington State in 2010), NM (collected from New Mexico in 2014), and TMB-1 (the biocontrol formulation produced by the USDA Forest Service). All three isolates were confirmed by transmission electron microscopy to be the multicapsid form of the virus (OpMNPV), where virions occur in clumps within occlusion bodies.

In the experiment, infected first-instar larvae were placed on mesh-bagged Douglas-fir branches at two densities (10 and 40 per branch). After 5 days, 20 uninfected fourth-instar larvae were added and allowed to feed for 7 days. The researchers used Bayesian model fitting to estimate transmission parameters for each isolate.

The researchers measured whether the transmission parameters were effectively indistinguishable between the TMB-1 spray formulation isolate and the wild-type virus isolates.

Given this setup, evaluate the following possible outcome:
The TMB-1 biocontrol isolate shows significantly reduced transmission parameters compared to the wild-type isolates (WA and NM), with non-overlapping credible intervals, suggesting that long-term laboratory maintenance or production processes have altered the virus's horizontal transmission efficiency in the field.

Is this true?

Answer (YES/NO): NO